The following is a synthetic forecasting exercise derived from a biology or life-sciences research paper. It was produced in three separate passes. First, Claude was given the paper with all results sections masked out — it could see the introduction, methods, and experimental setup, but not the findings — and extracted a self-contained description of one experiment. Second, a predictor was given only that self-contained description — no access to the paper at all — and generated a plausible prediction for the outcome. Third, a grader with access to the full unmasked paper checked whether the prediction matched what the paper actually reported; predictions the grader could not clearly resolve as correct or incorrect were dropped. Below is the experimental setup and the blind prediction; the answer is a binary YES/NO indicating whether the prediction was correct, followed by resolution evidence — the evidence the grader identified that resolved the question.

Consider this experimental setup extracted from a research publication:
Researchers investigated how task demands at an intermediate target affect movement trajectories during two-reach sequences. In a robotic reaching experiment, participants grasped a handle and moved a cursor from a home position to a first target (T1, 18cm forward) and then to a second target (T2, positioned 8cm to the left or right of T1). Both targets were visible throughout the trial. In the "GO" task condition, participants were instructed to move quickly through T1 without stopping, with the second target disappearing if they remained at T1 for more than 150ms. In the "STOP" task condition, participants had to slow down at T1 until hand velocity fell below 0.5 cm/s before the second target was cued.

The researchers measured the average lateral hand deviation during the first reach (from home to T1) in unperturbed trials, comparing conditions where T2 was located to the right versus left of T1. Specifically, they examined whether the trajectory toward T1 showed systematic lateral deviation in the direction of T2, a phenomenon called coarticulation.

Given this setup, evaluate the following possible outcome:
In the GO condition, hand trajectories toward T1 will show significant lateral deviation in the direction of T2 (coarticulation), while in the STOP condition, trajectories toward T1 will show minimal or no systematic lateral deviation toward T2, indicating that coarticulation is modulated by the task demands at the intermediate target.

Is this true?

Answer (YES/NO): YES